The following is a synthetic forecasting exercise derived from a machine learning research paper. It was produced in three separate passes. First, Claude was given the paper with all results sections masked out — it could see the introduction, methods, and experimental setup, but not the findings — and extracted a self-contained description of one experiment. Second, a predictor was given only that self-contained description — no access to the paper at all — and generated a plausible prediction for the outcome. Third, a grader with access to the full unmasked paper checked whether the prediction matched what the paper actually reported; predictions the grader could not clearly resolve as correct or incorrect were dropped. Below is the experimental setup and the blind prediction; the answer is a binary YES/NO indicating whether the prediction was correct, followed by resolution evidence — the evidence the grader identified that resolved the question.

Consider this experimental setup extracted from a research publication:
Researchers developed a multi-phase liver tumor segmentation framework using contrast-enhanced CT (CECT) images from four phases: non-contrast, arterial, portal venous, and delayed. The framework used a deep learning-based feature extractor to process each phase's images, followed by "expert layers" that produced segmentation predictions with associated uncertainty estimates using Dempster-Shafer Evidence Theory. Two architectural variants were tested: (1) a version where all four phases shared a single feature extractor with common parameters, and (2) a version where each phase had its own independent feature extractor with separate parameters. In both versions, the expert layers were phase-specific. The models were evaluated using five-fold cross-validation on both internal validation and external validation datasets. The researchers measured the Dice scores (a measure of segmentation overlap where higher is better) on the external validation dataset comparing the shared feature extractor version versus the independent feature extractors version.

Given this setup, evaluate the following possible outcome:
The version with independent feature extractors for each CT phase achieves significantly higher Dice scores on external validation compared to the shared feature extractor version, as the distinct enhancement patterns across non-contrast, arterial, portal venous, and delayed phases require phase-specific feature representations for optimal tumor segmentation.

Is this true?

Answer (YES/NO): NO